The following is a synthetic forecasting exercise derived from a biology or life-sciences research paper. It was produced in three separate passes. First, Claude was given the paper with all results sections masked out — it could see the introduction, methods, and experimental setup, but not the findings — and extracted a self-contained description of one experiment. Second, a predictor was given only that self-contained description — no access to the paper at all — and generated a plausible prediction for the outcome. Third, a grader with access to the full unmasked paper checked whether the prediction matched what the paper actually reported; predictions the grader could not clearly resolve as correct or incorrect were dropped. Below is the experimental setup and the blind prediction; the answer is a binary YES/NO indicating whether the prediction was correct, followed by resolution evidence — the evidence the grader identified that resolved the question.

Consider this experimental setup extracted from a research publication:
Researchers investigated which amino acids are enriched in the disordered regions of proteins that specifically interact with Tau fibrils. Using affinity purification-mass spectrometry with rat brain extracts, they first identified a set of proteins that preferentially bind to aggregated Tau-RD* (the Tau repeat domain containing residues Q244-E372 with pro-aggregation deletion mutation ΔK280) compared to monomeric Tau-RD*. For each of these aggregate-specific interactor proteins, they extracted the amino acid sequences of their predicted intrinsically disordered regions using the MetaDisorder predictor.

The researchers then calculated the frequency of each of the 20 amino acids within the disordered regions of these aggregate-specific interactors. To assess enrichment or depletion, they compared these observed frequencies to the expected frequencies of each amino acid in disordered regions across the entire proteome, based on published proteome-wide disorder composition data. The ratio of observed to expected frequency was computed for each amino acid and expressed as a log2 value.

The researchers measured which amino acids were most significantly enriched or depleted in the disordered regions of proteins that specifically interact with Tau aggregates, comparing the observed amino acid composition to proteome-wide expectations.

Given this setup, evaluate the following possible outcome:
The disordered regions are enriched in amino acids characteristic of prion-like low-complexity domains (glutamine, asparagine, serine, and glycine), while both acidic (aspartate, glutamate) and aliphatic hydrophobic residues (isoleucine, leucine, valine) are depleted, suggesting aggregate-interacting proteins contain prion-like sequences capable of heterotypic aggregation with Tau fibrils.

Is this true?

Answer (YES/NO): NO